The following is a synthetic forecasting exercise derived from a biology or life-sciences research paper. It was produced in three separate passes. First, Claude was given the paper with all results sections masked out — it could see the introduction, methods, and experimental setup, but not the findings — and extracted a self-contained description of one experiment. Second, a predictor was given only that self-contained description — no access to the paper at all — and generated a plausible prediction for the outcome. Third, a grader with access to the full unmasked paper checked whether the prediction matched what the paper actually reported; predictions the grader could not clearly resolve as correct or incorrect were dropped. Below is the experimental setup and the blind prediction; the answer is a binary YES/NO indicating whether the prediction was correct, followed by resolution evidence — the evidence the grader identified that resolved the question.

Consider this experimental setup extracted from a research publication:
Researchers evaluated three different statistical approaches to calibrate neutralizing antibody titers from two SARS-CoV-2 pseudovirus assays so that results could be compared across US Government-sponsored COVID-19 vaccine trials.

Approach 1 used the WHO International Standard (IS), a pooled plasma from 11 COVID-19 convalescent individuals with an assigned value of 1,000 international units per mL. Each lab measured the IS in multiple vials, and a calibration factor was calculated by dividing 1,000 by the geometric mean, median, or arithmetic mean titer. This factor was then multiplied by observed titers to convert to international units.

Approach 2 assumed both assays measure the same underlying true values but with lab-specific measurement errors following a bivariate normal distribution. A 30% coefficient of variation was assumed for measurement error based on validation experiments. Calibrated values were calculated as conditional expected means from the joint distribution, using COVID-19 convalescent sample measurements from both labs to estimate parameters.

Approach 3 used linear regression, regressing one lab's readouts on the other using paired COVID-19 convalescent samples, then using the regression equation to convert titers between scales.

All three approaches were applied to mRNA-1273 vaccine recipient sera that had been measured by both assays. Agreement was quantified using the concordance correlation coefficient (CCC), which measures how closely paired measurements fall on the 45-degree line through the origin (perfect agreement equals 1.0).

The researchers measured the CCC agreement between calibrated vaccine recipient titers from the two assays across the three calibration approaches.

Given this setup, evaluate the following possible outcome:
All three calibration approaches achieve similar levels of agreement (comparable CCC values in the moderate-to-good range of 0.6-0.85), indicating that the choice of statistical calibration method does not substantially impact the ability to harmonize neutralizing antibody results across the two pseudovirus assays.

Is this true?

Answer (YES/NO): NO